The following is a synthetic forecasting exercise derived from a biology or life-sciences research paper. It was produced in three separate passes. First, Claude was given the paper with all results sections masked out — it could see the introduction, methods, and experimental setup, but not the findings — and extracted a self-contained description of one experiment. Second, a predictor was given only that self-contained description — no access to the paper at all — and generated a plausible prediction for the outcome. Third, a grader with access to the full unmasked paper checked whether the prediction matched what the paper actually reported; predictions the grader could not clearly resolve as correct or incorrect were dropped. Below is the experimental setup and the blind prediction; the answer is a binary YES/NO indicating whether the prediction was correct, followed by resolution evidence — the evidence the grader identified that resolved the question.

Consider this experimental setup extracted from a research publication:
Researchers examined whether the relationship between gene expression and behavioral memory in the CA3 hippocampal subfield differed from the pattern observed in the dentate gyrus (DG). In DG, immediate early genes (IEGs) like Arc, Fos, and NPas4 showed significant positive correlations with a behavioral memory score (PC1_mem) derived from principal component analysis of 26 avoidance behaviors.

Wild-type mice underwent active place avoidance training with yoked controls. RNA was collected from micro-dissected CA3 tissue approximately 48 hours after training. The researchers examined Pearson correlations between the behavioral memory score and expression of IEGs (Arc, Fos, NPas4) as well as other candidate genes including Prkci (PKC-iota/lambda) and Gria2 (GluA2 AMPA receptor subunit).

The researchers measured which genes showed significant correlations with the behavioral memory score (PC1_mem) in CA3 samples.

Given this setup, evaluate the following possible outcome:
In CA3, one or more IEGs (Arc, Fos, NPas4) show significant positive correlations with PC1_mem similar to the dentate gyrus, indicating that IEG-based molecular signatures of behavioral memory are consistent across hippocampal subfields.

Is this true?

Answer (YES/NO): NO